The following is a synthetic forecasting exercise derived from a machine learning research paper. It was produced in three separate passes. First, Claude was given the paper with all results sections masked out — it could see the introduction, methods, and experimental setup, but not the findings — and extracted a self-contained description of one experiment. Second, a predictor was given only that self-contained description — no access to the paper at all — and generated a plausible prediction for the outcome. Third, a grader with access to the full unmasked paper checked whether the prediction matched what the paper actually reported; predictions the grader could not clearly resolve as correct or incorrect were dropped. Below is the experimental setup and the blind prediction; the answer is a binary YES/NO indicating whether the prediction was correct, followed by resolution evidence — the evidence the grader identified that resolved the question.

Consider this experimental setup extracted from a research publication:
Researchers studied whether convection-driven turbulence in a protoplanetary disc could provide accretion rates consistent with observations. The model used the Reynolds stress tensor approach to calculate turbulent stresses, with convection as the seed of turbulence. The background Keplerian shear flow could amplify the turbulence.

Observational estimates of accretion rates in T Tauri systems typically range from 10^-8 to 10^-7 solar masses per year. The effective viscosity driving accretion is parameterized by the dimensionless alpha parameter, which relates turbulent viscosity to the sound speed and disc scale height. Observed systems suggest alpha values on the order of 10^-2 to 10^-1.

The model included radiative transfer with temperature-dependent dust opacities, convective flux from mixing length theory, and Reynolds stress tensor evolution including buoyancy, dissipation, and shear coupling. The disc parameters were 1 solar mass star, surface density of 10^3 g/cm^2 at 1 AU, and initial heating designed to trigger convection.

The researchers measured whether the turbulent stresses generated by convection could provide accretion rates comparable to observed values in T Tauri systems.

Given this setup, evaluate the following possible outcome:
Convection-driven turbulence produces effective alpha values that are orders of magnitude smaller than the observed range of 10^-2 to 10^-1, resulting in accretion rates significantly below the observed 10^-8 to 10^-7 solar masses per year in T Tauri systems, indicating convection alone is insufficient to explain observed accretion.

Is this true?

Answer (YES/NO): YES